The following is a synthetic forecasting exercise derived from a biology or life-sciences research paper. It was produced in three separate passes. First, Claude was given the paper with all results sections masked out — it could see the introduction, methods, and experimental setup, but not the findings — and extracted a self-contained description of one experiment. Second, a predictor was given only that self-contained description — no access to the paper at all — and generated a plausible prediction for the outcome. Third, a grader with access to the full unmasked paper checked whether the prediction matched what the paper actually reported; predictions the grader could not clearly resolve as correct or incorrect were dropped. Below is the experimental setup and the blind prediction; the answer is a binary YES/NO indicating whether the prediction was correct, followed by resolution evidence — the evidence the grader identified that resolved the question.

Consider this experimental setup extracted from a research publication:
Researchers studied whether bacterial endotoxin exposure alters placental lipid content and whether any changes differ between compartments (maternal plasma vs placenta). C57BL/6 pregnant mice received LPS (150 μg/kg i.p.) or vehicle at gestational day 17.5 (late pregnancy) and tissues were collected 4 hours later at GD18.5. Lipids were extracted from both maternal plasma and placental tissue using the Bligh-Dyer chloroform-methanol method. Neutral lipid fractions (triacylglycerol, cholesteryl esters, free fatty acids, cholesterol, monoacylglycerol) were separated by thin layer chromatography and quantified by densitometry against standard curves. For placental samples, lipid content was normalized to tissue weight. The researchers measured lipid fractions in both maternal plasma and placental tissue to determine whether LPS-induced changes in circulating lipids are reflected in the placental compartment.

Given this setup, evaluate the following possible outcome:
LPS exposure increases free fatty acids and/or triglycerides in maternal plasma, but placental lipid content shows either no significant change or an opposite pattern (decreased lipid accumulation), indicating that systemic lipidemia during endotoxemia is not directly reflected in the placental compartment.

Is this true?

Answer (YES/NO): NO